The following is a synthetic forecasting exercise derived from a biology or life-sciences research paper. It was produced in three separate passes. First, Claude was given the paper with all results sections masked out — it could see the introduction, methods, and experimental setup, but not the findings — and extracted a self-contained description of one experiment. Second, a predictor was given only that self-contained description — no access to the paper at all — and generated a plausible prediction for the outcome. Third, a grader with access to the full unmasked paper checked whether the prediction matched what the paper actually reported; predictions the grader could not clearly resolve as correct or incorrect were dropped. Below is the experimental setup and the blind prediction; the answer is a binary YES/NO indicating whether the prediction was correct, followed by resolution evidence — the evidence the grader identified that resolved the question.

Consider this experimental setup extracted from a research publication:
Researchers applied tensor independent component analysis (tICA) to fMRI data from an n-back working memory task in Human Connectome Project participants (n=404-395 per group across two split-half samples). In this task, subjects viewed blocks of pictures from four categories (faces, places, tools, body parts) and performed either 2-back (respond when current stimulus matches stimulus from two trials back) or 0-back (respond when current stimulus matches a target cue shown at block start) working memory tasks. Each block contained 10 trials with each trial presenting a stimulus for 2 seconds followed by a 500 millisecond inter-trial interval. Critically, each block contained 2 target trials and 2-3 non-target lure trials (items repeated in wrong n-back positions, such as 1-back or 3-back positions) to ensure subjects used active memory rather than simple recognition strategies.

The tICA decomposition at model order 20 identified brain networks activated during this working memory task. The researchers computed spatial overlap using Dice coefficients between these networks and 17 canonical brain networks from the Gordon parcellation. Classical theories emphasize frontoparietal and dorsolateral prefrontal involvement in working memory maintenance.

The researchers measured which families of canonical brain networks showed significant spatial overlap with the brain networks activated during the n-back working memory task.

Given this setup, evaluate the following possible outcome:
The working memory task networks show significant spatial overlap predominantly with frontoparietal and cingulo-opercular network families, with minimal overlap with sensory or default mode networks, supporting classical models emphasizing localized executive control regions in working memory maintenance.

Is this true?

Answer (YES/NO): NO